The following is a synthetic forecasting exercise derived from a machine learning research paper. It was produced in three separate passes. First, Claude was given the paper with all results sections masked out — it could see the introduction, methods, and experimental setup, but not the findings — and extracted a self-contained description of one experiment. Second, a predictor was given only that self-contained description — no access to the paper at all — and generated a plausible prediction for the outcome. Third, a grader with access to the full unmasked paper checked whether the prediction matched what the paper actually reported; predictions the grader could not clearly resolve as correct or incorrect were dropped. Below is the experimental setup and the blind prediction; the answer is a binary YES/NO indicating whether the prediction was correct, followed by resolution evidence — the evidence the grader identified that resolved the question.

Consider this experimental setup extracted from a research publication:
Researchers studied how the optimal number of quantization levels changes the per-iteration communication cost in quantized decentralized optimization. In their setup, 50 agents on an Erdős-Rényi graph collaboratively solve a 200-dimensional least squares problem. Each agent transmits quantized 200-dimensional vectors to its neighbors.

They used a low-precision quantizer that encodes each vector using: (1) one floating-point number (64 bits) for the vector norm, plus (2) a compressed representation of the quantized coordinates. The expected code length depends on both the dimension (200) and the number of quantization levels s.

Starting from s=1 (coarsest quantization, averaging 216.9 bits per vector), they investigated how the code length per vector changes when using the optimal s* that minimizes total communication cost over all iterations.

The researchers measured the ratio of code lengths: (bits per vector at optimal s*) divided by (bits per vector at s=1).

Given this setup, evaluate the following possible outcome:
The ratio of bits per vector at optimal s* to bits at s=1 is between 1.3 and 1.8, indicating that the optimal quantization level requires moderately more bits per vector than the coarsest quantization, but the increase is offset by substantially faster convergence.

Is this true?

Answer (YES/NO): NO